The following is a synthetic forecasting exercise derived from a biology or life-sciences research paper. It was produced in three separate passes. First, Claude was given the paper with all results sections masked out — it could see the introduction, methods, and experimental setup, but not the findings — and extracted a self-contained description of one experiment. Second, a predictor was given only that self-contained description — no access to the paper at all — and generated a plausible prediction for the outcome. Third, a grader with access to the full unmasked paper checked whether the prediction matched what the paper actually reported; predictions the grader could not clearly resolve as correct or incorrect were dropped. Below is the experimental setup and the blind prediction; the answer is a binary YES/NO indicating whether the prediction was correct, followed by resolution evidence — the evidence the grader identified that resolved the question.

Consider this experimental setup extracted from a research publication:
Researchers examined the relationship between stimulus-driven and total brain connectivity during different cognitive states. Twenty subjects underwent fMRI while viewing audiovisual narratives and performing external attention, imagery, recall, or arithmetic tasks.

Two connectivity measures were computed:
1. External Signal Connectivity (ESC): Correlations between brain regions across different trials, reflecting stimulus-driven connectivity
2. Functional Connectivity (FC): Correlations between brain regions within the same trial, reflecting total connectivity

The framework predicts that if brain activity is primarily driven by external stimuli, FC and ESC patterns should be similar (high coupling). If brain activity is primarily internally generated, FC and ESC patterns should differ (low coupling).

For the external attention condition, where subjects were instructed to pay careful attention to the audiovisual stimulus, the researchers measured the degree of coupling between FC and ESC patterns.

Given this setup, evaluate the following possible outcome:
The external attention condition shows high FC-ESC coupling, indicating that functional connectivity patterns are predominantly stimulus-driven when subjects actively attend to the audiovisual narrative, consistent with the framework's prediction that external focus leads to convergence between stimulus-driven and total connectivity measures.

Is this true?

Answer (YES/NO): YES